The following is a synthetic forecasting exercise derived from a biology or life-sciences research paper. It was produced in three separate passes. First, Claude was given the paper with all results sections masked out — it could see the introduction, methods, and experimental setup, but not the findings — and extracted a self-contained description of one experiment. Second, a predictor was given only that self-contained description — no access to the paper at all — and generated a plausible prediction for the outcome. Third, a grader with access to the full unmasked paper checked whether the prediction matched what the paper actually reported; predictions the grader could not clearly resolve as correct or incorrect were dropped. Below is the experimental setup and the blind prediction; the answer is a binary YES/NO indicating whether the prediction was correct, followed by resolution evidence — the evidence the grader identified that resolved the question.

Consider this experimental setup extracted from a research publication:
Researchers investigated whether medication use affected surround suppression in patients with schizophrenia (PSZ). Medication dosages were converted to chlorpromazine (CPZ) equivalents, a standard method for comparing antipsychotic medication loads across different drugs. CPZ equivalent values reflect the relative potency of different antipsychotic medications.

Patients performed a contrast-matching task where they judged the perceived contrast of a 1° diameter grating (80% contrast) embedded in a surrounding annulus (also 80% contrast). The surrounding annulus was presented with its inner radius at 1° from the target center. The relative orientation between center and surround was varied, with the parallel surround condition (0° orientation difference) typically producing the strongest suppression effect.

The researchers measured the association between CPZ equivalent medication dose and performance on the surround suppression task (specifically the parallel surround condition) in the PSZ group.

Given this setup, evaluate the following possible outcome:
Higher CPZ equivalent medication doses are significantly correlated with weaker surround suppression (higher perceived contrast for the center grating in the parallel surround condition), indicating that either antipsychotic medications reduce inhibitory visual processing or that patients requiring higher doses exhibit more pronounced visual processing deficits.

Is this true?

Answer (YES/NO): NO